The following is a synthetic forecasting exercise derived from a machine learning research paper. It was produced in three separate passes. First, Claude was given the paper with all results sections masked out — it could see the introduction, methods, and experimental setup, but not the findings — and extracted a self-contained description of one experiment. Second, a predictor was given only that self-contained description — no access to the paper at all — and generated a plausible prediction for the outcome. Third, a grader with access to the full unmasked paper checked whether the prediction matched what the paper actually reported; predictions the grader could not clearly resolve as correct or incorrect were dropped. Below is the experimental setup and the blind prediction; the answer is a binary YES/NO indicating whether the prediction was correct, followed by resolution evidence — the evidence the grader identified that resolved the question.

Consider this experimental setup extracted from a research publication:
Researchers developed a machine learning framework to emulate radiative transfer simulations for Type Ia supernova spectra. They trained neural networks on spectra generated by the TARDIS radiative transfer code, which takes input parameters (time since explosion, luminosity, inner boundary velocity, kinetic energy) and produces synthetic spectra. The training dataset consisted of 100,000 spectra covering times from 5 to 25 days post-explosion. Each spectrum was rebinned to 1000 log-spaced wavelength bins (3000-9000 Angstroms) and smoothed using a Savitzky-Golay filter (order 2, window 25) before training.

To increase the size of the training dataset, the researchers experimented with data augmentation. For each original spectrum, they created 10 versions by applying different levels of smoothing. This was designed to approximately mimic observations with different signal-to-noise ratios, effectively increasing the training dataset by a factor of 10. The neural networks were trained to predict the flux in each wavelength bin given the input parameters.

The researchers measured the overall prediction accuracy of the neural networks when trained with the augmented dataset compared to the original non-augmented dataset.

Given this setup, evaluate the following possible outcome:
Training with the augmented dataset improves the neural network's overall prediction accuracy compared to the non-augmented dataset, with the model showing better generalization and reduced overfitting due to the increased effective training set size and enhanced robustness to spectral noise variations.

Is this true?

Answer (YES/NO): NO